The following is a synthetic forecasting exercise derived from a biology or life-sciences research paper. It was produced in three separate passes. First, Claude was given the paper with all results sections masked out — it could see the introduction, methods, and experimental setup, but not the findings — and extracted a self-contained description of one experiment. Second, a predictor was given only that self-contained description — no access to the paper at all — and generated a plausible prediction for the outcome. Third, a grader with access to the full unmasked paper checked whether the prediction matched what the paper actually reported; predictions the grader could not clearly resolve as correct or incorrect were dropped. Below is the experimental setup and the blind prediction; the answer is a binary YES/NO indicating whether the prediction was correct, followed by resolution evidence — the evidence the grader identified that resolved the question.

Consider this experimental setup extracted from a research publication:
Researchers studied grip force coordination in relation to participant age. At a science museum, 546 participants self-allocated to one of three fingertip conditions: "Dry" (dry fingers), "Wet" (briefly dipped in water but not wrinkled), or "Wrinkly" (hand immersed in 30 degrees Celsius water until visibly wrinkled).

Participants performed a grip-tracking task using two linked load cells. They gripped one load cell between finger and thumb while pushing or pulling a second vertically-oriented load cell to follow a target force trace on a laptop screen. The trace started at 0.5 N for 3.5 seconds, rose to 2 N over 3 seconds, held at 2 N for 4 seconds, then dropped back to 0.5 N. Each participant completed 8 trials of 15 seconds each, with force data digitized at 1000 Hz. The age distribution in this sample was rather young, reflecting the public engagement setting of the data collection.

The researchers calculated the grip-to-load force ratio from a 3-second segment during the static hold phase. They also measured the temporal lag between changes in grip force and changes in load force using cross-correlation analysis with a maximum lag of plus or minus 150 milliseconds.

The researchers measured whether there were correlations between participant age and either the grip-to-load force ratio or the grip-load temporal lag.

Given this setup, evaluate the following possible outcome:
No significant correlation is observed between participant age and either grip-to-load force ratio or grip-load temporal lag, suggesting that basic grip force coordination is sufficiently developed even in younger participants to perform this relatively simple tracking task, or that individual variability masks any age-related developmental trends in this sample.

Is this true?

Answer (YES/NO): NO